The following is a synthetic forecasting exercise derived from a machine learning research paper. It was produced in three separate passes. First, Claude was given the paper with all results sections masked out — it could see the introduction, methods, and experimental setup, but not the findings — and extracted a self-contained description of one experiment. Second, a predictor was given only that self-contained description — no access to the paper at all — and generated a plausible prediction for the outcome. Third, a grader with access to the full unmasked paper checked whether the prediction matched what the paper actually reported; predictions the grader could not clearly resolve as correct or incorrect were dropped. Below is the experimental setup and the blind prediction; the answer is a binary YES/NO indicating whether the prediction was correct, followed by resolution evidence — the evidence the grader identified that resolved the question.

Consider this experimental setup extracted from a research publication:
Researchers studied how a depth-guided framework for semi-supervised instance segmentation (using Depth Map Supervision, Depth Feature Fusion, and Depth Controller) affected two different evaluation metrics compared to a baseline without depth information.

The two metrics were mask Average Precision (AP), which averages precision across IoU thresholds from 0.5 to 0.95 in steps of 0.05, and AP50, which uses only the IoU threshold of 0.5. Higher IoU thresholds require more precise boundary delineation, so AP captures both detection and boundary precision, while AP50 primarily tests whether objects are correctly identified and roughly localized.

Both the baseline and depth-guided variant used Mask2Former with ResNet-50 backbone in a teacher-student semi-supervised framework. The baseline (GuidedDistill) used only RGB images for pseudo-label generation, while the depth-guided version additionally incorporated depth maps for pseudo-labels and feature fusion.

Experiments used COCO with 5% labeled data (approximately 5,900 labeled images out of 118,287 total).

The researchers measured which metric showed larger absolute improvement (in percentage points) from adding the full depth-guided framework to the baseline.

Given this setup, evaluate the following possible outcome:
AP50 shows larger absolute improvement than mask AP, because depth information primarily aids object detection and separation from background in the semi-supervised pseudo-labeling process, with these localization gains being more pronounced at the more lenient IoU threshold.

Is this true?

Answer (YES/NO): YES